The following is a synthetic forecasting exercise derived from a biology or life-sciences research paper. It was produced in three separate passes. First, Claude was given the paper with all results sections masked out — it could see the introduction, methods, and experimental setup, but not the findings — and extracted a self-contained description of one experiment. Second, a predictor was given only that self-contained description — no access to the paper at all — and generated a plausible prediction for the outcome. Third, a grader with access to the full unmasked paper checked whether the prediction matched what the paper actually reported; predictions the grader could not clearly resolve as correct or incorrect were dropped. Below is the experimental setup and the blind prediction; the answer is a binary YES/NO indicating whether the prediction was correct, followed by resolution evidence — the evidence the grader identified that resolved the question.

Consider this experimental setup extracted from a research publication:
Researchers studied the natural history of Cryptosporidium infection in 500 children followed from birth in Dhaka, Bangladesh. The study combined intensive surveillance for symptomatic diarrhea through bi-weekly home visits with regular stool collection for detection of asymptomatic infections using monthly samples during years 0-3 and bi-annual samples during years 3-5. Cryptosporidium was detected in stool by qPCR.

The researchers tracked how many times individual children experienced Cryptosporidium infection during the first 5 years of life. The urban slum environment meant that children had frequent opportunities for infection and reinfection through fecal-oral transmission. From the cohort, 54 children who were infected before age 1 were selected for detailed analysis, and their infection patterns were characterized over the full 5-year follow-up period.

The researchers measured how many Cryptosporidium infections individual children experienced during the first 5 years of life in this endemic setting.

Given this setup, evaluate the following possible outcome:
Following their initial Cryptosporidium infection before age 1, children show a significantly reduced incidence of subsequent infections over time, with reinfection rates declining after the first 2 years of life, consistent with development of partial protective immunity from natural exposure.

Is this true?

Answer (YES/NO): YES